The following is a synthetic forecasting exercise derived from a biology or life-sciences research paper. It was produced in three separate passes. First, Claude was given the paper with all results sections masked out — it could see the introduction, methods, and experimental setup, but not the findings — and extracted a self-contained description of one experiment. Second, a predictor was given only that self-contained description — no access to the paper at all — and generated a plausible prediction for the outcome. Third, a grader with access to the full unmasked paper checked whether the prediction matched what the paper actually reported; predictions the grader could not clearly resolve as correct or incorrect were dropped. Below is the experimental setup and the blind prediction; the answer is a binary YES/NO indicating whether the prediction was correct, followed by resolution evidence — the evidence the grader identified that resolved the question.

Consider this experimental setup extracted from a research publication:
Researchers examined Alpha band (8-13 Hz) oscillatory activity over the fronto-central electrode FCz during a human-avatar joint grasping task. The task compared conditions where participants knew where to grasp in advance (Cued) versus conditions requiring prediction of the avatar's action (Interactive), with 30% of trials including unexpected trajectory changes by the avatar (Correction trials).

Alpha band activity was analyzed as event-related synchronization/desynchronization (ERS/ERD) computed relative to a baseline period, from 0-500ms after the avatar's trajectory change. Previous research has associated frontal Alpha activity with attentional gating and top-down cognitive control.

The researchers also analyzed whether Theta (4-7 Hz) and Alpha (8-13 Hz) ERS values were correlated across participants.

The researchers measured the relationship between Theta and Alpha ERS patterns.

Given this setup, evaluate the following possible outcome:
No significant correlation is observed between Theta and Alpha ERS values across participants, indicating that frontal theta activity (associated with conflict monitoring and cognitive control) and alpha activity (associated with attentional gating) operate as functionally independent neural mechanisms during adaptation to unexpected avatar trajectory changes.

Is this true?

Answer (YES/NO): NO